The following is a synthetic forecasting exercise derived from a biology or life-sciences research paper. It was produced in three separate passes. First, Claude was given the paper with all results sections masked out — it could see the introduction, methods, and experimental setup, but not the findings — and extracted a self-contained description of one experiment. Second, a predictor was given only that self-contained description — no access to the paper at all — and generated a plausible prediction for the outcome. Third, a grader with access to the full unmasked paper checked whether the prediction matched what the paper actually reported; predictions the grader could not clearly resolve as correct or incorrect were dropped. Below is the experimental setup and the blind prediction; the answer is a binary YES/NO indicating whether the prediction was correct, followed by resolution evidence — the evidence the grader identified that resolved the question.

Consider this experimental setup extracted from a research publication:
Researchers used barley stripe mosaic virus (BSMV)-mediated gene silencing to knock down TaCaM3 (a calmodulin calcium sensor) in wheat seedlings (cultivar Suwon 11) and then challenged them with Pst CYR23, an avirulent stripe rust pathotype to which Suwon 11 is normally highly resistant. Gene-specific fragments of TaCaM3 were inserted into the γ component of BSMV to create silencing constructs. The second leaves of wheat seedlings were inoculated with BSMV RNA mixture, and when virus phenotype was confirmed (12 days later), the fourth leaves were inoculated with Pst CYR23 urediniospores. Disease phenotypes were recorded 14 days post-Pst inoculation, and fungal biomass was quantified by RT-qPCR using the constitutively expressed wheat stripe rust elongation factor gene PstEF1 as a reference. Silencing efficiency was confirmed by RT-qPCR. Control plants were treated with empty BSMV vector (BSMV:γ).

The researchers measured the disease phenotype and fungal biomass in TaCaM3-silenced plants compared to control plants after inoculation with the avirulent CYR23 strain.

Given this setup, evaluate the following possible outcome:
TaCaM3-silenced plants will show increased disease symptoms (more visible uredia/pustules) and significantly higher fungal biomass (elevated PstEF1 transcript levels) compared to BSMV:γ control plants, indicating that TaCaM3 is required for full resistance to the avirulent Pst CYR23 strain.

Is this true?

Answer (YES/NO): YES